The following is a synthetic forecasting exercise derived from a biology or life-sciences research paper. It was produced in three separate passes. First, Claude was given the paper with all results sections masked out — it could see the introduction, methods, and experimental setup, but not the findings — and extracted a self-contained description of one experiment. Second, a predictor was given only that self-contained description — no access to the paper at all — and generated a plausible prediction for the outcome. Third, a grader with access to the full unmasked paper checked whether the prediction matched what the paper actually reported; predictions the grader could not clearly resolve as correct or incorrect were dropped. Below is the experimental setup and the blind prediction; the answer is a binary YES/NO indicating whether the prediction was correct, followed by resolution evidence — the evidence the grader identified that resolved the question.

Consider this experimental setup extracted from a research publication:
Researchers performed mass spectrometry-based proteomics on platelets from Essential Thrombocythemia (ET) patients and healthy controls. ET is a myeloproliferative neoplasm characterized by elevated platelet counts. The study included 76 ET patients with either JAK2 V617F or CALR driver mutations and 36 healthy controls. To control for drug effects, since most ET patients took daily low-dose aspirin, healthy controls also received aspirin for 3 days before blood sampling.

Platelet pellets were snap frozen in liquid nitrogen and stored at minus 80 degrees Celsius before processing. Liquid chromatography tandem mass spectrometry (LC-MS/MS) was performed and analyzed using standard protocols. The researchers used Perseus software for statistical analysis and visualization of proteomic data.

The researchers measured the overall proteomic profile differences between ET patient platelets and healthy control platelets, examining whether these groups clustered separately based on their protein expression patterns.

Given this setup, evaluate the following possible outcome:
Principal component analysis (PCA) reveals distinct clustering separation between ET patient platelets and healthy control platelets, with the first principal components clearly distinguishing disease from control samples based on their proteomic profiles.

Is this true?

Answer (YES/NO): NO